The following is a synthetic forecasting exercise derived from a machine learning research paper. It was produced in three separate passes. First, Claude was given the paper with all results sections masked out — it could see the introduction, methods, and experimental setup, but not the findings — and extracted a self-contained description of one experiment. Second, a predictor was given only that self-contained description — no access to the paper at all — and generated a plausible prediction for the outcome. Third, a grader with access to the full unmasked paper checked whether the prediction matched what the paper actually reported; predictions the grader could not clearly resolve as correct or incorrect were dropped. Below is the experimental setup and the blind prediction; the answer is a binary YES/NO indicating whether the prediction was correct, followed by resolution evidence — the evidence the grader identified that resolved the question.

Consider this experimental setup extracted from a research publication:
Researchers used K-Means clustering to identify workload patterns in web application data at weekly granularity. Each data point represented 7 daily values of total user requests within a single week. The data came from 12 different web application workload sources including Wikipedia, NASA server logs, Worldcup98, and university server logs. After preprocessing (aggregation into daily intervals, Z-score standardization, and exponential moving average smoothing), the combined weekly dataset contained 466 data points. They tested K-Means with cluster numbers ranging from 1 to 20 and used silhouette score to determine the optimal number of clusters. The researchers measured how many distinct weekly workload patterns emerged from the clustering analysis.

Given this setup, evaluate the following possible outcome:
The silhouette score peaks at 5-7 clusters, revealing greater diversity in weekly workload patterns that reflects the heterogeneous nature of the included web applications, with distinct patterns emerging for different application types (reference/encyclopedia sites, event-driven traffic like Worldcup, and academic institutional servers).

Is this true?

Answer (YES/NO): NO